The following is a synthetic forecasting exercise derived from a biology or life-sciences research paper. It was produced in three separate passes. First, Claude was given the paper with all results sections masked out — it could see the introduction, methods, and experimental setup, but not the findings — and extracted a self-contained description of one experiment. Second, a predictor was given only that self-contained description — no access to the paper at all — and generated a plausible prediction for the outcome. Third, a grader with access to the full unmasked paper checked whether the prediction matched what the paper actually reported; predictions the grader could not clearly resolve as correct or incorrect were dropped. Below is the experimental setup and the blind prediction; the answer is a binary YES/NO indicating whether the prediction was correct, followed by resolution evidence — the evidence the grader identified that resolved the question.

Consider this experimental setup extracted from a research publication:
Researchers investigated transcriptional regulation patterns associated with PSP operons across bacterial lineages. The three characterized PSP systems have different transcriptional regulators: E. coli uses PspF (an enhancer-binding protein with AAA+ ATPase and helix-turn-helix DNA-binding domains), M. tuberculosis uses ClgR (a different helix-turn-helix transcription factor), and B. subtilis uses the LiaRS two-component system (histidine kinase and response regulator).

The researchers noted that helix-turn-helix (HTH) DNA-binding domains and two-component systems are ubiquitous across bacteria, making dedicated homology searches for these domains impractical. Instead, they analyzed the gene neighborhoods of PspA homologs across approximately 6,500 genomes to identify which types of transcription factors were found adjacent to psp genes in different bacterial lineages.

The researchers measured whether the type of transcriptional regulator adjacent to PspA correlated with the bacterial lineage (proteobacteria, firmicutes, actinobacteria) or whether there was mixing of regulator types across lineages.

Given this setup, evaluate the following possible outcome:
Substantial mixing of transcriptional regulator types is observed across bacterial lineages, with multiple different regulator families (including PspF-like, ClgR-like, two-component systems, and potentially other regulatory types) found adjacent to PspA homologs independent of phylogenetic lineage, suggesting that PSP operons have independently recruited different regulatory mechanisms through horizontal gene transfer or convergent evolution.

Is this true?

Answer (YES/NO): YES